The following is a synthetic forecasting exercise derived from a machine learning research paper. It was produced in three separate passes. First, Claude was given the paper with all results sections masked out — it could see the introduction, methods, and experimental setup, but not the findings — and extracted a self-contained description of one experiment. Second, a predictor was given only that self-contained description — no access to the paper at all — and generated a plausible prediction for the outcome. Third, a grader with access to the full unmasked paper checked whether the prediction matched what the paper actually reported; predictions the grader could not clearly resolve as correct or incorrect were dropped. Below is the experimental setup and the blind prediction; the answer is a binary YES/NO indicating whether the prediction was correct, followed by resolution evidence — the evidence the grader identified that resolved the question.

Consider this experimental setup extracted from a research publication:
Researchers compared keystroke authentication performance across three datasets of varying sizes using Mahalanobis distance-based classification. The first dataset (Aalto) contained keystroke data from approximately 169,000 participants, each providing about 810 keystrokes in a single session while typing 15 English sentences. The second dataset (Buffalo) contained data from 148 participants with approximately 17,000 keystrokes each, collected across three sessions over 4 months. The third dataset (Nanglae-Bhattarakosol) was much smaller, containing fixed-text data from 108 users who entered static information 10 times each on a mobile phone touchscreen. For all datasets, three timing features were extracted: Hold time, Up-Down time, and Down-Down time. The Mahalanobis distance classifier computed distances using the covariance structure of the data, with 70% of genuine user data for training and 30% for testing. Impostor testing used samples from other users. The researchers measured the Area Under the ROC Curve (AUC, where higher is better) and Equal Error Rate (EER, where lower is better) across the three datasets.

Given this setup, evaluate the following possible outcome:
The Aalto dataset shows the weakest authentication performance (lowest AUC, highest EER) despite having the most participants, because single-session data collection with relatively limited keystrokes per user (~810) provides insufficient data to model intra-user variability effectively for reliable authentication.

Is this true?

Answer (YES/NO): NO